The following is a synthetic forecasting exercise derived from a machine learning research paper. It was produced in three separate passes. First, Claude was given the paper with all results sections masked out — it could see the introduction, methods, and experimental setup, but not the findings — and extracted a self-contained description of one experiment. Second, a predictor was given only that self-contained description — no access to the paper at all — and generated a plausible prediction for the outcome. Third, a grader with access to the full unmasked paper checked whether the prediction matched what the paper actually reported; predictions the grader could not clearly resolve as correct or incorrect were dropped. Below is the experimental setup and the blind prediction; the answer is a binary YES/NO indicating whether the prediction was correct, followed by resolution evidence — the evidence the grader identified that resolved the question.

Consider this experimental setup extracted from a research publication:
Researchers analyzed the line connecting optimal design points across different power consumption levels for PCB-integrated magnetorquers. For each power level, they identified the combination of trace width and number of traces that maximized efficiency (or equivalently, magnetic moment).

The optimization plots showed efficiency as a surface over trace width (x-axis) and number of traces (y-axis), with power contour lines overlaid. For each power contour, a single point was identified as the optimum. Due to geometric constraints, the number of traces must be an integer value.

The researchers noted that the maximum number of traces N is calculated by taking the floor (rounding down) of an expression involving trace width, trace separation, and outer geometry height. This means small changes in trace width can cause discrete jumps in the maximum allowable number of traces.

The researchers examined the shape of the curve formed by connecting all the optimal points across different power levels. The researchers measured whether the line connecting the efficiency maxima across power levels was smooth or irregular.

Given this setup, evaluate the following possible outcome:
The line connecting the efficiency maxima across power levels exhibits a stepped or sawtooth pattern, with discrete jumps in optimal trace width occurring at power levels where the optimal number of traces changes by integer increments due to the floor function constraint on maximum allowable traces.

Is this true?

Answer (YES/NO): YES